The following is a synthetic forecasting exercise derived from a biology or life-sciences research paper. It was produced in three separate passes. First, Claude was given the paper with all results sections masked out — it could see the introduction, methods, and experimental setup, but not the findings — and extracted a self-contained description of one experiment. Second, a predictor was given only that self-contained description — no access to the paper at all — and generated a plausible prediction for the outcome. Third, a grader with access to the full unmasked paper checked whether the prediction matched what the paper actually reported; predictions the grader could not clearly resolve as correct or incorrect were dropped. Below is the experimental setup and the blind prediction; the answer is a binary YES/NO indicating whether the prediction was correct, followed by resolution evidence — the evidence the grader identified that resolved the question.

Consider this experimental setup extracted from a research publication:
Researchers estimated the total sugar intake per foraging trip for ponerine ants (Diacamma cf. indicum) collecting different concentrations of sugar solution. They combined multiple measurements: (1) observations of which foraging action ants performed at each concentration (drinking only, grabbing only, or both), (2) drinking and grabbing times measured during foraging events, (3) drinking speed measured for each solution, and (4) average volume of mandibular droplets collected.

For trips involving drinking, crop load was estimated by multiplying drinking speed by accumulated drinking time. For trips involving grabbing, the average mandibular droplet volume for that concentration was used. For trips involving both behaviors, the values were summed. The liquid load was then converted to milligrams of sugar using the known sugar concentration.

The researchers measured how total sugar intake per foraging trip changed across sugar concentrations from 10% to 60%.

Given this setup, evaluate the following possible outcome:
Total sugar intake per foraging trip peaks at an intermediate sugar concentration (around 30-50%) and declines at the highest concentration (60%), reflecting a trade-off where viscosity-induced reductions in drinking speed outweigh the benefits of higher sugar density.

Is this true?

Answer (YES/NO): NO